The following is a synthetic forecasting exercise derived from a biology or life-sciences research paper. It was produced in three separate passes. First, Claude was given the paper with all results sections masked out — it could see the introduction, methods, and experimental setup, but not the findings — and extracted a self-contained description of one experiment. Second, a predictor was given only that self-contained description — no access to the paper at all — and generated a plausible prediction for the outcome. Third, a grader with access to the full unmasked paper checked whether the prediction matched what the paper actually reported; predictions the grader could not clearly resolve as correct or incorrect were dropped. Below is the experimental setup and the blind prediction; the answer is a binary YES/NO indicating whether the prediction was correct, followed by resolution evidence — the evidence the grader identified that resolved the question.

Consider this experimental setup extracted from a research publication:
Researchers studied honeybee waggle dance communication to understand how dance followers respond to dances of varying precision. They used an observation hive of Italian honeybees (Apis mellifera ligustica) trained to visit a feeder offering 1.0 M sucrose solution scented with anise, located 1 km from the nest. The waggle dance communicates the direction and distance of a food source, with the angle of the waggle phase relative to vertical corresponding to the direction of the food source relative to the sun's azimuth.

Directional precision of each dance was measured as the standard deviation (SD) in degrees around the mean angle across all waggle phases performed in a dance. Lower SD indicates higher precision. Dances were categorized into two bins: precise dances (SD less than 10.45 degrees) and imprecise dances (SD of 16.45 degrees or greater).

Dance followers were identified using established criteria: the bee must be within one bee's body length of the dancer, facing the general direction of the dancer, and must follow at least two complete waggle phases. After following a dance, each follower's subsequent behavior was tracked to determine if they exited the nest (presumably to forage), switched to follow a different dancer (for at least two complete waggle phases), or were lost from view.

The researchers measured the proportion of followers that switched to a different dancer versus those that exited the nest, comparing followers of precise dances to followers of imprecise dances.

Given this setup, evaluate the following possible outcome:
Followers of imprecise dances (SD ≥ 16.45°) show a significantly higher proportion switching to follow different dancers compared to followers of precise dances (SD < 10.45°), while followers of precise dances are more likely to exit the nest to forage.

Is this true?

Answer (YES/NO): YES